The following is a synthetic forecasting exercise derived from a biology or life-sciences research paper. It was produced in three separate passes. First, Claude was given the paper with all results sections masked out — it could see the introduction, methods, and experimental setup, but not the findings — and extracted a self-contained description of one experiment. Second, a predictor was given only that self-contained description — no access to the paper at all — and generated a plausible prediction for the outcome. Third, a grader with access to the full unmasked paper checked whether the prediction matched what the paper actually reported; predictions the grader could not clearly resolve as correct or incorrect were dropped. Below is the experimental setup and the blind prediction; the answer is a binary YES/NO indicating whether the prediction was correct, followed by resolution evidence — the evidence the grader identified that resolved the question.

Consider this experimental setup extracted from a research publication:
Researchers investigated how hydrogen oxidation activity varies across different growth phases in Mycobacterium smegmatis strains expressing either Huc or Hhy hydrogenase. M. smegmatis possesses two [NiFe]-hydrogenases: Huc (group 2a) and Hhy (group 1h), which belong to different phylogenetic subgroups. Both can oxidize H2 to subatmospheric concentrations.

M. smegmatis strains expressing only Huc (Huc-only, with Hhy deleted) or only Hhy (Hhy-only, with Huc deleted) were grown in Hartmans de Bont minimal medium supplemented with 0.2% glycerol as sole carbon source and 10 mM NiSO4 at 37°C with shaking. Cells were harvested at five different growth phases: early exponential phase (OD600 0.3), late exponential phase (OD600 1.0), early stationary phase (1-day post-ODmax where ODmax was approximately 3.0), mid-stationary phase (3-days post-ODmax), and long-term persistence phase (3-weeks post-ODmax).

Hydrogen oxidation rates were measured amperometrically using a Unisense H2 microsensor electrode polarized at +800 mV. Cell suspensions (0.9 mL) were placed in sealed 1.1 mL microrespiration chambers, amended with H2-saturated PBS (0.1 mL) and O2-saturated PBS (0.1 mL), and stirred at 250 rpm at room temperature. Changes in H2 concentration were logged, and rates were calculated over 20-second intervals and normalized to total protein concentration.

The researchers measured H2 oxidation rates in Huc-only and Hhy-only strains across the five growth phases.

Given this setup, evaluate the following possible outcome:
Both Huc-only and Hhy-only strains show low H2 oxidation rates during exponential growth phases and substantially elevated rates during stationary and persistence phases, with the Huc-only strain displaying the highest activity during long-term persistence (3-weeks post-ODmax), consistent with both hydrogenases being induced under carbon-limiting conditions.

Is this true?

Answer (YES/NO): NO